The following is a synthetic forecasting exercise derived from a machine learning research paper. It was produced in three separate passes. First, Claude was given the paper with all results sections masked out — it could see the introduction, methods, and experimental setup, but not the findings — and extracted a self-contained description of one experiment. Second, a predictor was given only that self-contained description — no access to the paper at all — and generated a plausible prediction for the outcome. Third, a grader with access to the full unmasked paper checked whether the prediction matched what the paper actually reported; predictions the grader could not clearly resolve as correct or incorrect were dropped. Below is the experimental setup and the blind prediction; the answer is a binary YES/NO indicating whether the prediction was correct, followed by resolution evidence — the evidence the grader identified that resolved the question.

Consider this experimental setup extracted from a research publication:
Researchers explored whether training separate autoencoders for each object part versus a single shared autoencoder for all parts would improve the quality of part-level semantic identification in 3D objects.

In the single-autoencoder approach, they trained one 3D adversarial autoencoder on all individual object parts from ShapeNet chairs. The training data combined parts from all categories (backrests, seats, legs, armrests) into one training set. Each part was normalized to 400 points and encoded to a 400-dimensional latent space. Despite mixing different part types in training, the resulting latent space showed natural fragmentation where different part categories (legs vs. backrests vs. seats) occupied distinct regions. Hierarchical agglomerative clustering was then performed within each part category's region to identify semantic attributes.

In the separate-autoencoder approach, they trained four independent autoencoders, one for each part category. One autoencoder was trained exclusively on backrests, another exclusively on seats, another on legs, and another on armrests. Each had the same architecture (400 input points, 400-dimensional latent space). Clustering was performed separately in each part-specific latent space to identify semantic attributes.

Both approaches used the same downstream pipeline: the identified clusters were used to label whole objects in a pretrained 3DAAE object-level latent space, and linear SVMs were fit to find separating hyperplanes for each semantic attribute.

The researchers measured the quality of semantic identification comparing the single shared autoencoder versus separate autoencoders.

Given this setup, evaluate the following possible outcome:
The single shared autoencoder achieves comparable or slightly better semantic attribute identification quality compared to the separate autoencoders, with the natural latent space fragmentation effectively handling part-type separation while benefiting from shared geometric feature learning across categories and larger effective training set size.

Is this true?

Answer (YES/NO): NO